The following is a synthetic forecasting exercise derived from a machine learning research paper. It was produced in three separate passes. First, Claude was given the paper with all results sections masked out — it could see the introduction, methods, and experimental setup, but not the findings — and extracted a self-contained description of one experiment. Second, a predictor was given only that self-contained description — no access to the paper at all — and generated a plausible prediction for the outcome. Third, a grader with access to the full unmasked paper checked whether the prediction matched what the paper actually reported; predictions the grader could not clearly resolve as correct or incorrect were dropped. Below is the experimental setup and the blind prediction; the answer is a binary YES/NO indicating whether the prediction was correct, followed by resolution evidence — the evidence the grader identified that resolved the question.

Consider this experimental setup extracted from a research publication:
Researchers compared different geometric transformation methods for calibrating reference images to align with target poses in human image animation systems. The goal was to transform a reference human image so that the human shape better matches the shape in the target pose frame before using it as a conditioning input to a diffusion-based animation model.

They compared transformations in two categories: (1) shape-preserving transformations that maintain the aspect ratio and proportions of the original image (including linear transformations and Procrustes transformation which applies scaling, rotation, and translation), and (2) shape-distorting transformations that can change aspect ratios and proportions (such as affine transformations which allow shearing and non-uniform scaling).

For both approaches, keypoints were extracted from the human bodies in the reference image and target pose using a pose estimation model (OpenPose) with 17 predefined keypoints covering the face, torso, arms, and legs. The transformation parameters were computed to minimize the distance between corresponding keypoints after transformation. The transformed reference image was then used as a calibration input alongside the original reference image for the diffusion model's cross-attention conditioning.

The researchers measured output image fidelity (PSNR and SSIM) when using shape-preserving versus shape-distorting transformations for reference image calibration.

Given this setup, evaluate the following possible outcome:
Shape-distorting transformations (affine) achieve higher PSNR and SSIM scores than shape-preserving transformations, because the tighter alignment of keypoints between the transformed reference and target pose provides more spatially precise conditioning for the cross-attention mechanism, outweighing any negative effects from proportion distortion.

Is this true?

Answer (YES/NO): NO